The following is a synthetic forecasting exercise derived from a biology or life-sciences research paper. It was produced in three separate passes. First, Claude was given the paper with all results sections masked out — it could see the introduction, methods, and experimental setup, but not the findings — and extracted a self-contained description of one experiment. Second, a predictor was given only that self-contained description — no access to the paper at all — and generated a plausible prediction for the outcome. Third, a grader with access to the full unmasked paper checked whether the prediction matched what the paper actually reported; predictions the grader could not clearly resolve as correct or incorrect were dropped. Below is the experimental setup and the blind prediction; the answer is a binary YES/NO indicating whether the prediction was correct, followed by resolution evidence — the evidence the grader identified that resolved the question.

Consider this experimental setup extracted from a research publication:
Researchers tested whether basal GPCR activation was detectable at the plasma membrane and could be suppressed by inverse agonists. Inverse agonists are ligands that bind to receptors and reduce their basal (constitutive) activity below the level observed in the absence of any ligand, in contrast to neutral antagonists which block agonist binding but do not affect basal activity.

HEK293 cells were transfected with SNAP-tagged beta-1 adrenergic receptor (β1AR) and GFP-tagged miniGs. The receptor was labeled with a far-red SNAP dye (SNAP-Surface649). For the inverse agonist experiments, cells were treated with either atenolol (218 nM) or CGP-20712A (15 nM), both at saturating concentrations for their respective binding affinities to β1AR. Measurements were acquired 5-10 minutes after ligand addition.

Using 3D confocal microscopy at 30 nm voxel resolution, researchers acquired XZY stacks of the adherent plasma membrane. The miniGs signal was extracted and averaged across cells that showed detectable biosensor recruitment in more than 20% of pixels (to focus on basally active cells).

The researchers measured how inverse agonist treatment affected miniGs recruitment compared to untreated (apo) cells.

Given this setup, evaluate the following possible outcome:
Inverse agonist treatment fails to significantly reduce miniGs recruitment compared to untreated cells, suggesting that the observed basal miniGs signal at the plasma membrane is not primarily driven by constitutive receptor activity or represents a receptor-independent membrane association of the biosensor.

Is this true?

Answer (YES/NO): NO